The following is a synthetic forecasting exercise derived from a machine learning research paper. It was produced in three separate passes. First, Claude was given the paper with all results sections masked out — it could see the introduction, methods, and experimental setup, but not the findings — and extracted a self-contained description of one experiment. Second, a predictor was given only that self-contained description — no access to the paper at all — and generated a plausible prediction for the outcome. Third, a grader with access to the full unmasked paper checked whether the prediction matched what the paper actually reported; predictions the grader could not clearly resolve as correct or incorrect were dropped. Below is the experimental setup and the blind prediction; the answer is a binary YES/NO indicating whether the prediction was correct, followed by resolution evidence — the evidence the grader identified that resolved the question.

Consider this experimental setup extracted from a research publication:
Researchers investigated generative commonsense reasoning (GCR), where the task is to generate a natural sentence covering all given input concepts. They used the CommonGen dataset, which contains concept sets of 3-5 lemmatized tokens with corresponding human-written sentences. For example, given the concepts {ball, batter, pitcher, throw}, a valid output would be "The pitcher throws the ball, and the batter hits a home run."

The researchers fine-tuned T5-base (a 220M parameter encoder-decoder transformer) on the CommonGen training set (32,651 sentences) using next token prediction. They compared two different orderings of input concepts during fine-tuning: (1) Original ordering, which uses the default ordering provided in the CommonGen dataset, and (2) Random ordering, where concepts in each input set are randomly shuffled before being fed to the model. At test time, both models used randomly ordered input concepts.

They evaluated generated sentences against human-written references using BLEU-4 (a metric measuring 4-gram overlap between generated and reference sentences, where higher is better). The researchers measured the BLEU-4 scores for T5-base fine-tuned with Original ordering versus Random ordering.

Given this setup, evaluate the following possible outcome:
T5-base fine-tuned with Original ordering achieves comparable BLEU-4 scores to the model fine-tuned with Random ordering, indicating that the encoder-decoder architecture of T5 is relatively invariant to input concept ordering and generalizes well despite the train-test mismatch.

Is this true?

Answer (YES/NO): NO